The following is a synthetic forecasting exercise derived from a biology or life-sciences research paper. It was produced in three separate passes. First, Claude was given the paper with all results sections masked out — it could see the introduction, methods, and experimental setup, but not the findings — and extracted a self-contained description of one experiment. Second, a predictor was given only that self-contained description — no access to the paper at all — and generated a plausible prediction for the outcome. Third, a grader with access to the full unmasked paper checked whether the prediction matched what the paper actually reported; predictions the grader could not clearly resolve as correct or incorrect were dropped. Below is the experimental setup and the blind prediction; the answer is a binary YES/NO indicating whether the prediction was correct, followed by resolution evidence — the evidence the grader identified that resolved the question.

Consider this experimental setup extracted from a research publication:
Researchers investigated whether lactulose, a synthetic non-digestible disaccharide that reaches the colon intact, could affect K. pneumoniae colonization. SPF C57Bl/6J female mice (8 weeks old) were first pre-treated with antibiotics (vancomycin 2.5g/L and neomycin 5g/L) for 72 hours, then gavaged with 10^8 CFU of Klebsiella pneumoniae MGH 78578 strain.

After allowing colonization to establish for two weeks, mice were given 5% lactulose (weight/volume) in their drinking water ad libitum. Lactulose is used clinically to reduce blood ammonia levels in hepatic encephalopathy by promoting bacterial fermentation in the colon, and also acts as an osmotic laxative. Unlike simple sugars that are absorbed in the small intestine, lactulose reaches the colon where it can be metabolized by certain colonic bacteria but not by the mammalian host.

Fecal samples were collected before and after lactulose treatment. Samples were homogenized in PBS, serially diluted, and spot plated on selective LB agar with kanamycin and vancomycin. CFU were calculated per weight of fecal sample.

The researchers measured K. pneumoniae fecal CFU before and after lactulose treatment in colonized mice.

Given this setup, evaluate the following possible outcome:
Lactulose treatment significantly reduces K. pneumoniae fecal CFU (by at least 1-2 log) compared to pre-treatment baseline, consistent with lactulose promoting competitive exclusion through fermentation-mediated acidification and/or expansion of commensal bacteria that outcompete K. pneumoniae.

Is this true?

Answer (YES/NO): NO